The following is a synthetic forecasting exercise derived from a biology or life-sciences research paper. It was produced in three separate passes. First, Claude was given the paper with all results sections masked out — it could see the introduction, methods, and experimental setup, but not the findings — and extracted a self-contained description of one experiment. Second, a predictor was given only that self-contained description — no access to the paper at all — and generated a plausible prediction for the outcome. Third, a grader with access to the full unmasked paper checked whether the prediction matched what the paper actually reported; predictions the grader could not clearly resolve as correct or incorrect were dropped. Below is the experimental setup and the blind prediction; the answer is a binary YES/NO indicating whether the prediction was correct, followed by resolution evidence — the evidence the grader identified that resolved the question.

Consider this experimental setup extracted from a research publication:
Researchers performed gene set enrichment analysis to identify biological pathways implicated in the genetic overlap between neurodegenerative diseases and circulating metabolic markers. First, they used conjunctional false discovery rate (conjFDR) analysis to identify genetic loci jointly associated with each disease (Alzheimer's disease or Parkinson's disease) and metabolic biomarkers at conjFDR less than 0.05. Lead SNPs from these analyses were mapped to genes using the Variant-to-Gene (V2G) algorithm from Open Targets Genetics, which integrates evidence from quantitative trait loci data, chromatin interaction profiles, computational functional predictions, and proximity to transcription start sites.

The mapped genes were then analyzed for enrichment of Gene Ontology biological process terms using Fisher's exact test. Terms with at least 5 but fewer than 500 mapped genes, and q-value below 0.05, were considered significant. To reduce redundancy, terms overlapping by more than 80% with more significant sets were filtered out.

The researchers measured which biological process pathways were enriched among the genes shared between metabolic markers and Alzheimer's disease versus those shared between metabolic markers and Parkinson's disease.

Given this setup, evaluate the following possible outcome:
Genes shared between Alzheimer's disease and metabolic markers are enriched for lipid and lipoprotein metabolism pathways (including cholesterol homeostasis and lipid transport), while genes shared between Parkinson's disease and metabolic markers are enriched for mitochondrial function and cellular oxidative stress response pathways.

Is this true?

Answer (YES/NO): NO